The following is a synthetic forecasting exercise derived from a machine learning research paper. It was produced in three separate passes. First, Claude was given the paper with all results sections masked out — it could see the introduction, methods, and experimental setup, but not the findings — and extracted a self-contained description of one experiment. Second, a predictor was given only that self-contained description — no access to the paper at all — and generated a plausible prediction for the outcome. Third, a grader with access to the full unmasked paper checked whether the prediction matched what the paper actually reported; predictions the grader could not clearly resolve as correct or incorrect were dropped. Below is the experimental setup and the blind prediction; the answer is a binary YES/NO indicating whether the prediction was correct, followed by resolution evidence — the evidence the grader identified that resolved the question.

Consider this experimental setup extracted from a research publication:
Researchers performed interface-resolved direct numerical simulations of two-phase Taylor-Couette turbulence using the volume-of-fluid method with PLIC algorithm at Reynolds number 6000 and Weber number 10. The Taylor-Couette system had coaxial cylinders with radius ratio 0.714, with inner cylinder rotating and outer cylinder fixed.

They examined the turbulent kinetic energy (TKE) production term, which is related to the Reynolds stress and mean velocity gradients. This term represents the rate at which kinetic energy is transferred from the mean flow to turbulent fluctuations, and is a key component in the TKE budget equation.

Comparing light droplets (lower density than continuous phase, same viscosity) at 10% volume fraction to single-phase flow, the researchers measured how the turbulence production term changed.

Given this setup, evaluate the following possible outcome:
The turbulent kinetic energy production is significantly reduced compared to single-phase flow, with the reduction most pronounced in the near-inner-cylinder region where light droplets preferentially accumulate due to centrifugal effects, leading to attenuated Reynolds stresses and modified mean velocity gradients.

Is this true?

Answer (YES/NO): NO